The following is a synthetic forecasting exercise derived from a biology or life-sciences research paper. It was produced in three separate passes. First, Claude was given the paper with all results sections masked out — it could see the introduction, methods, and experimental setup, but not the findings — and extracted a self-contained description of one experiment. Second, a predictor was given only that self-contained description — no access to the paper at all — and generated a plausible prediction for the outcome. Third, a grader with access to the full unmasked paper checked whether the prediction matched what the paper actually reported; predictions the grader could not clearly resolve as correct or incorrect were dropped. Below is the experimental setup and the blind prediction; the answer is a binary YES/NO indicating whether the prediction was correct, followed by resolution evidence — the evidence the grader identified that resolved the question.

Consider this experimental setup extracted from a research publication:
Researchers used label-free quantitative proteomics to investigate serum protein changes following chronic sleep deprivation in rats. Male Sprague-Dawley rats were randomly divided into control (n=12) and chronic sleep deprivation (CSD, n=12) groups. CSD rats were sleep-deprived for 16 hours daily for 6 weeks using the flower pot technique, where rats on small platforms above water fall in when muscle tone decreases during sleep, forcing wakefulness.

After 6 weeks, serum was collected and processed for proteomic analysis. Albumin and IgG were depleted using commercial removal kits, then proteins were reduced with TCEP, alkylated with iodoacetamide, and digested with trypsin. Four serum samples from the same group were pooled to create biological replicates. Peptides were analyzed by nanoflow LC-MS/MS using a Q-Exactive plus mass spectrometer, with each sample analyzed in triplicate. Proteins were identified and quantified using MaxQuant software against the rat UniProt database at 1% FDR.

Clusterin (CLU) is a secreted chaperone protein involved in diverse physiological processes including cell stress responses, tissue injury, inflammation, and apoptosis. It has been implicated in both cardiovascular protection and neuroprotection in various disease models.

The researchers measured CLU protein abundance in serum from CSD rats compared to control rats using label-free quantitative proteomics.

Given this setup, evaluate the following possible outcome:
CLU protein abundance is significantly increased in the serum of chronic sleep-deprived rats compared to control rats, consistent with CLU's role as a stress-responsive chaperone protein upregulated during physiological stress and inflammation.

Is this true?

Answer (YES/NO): NO